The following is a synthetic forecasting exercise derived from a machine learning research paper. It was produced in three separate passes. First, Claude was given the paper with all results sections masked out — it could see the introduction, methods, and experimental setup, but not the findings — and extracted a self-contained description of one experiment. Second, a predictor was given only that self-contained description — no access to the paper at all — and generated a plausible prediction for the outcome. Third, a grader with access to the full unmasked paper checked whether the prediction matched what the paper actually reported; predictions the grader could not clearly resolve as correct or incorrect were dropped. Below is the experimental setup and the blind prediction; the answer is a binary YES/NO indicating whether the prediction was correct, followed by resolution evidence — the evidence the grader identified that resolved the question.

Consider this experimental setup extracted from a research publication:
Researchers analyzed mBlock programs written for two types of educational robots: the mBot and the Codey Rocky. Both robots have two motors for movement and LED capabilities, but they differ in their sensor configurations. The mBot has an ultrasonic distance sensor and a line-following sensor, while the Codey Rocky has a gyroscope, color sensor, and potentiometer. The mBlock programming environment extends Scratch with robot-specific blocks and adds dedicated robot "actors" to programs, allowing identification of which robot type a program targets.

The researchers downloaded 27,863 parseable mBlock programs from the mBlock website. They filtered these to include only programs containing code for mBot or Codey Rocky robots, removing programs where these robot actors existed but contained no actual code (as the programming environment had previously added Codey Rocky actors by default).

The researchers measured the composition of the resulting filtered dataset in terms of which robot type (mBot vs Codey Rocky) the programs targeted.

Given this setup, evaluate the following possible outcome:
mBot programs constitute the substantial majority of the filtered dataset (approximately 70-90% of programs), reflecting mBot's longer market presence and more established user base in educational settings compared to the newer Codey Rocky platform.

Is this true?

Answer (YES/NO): YES